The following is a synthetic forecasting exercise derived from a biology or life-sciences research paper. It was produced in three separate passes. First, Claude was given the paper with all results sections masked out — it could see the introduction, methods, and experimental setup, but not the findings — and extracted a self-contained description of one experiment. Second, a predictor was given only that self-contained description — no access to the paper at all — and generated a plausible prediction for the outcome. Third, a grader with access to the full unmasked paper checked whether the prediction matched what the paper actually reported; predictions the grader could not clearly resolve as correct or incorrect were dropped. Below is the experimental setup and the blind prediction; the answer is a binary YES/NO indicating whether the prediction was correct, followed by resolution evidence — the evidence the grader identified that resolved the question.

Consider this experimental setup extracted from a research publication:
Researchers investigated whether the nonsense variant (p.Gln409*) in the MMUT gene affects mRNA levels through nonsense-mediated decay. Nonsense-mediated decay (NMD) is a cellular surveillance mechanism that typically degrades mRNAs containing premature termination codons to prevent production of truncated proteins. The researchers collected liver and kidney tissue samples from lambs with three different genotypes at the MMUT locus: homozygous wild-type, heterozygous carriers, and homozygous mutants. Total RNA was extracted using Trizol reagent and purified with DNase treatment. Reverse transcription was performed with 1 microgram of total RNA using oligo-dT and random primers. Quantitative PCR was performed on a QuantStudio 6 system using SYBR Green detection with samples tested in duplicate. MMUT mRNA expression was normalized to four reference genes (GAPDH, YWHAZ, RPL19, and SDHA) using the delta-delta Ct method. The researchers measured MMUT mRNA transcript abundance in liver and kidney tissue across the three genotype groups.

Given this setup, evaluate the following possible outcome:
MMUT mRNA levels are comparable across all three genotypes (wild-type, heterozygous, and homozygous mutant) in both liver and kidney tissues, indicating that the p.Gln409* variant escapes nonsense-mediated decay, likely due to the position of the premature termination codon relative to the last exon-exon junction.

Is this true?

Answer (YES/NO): NO